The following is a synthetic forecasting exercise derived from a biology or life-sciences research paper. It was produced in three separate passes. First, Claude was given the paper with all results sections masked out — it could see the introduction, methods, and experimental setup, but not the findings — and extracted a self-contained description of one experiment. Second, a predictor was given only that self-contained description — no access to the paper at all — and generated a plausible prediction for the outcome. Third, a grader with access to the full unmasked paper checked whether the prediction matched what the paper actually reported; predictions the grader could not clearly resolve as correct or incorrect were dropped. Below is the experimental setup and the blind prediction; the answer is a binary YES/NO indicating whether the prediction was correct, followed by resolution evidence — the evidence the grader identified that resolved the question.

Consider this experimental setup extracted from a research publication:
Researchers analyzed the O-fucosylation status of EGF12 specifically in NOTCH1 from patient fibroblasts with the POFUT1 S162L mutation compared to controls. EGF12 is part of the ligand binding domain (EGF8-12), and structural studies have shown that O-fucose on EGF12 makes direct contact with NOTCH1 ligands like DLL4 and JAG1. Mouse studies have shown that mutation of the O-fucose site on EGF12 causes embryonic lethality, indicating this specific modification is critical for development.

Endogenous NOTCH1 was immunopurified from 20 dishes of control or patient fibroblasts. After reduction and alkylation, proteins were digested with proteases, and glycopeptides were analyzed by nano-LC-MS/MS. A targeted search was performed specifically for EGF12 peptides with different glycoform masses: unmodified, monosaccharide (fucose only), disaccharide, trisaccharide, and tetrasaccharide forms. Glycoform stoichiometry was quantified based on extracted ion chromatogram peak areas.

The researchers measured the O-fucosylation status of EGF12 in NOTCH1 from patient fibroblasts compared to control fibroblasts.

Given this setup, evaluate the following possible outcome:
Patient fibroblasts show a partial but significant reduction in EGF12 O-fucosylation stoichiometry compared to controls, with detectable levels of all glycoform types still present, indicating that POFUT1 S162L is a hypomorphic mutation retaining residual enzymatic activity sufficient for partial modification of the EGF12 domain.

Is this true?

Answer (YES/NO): NO